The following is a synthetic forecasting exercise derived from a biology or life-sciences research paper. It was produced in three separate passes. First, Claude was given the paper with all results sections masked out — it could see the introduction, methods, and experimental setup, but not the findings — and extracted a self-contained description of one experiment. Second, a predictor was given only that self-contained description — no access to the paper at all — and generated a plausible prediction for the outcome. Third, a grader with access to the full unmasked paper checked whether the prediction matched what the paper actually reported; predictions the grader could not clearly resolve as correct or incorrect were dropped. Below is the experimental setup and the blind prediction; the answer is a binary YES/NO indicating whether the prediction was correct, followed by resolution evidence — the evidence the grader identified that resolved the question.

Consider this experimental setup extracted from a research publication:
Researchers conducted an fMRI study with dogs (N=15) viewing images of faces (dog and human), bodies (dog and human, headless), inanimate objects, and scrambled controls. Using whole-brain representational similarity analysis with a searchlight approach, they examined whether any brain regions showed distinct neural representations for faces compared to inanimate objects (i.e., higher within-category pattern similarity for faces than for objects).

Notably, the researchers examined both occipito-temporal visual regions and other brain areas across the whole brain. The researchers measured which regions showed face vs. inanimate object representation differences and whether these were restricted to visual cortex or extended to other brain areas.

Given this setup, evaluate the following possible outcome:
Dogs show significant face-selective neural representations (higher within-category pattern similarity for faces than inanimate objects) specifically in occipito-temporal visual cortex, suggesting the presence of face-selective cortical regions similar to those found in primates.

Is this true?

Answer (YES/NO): NO